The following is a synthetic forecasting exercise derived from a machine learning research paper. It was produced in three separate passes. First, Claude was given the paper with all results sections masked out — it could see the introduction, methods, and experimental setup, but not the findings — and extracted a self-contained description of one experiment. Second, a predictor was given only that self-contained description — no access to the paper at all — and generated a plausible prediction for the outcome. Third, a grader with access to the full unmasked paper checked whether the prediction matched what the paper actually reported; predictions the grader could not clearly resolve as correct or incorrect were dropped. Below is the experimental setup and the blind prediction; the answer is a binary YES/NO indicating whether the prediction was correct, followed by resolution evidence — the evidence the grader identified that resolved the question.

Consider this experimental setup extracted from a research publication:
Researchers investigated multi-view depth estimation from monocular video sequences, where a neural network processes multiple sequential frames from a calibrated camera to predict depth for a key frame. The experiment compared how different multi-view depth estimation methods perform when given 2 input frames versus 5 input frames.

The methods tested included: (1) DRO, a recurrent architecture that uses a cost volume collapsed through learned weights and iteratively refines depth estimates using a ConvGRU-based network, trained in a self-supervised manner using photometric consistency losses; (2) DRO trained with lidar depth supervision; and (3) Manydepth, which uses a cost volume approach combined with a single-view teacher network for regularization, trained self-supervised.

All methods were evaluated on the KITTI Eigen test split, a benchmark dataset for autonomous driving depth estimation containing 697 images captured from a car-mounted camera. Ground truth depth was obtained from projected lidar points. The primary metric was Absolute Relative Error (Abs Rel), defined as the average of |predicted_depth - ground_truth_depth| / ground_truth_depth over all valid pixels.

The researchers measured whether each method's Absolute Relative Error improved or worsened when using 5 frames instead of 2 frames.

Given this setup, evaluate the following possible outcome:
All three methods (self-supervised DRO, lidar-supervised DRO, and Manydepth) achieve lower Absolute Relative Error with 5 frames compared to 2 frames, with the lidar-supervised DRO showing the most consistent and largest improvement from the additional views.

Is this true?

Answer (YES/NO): NO